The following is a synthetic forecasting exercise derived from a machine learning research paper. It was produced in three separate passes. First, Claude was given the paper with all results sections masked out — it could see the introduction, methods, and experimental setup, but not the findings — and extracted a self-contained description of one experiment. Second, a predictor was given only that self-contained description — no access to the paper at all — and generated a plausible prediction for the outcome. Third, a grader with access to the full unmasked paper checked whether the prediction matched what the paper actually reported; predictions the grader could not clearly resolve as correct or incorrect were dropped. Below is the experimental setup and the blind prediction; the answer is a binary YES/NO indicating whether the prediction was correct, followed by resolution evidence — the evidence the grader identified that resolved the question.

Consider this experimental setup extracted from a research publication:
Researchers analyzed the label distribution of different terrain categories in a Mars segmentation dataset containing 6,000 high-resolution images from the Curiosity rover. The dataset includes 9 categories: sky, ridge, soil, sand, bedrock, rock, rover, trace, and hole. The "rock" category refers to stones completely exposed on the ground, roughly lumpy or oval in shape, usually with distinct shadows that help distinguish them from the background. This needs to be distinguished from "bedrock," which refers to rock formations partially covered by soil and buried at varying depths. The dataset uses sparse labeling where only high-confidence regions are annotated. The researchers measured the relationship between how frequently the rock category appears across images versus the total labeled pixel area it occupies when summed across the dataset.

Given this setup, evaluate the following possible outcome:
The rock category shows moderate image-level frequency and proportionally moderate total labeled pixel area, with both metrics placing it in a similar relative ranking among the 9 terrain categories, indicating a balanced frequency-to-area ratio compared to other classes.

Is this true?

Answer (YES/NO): NO